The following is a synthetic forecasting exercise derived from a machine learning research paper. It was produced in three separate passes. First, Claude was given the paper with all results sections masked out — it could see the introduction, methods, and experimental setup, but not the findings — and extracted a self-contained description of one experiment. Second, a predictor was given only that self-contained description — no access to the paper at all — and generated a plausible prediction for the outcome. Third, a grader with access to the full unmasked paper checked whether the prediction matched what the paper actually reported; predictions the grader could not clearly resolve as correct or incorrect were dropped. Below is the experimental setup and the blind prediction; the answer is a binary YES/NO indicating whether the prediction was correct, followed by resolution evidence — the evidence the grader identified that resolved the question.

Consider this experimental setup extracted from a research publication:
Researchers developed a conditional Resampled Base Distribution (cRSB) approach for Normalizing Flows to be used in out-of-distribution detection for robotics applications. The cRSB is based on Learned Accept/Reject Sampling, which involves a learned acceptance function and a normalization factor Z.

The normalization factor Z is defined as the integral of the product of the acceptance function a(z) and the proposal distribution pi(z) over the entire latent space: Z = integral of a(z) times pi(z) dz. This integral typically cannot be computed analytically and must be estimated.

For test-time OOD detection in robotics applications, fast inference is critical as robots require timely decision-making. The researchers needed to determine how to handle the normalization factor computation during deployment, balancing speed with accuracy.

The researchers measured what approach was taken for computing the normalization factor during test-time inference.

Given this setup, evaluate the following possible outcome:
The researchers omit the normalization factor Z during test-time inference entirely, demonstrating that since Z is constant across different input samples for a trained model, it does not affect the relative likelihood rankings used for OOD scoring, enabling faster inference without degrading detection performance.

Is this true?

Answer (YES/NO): NO